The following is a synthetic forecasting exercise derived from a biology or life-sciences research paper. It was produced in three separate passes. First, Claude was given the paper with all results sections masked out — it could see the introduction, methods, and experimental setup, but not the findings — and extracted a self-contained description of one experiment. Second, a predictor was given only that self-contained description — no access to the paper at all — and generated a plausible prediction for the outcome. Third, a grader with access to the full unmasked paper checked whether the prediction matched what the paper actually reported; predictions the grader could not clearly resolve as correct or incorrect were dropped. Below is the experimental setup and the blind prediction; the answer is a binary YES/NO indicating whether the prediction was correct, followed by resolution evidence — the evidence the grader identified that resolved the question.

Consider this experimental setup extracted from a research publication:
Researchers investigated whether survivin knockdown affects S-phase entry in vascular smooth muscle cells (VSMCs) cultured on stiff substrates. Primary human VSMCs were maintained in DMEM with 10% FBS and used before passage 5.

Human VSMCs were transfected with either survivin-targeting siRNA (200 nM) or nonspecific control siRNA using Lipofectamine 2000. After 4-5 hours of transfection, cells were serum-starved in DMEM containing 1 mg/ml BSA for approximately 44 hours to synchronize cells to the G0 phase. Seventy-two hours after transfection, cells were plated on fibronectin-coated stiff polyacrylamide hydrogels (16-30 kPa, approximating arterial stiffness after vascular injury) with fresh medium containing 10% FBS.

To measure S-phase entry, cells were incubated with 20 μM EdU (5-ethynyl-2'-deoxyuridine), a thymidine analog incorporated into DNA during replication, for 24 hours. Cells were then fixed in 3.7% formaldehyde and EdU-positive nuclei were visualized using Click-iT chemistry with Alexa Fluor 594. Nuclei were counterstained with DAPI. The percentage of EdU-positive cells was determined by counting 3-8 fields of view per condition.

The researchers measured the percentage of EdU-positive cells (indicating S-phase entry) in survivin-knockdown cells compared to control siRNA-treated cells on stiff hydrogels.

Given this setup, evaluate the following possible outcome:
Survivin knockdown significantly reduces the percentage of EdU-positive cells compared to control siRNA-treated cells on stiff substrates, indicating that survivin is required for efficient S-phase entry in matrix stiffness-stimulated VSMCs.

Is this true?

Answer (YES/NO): YES